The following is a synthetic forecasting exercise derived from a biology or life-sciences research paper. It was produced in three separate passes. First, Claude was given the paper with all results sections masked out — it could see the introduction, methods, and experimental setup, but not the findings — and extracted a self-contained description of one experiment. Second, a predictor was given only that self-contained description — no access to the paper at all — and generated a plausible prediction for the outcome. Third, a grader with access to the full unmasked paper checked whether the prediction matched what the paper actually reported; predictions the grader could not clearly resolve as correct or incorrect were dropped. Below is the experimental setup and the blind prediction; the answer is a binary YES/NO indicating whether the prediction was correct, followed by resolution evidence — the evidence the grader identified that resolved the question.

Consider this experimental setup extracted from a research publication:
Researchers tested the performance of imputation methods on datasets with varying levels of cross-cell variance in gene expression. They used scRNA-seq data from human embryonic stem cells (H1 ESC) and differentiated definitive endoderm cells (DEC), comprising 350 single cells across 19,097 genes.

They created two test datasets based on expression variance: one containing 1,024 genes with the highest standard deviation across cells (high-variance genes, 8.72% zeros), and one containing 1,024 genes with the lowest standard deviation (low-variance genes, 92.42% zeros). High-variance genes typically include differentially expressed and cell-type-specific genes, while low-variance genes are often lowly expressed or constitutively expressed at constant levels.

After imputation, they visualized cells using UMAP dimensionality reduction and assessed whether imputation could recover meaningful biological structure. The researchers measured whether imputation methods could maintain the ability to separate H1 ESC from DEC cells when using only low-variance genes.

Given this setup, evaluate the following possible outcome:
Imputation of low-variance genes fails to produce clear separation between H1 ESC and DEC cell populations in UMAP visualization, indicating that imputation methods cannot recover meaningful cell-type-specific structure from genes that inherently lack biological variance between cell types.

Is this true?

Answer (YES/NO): NO